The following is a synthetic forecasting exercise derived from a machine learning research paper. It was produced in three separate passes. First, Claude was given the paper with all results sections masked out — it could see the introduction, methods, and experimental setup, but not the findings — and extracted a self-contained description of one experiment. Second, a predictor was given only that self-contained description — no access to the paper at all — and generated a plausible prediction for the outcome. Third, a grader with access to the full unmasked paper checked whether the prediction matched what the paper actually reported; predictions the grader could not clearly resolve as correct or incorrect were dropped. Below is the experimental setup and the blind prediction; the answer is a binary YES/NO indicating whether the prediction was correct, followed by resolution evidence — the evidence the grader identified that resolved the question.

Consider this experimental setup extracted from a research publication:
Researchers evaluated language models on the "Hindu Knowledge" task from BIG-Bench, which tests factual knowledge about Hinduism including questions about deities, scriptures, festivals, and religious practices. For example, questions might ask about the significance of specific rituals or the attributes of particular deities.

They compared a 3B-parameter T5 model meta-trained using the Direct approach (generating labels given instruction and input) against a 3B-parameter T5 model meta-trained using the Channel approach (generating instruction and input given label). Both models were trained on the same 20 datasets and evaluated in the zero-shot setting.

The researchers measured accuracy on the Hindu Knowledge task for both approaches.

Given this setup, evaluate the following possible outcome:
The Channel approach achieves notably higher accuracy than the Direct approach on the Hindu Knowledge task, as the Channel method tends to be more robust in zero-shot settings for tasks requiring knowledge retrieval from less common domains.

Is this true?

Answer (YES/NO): NO